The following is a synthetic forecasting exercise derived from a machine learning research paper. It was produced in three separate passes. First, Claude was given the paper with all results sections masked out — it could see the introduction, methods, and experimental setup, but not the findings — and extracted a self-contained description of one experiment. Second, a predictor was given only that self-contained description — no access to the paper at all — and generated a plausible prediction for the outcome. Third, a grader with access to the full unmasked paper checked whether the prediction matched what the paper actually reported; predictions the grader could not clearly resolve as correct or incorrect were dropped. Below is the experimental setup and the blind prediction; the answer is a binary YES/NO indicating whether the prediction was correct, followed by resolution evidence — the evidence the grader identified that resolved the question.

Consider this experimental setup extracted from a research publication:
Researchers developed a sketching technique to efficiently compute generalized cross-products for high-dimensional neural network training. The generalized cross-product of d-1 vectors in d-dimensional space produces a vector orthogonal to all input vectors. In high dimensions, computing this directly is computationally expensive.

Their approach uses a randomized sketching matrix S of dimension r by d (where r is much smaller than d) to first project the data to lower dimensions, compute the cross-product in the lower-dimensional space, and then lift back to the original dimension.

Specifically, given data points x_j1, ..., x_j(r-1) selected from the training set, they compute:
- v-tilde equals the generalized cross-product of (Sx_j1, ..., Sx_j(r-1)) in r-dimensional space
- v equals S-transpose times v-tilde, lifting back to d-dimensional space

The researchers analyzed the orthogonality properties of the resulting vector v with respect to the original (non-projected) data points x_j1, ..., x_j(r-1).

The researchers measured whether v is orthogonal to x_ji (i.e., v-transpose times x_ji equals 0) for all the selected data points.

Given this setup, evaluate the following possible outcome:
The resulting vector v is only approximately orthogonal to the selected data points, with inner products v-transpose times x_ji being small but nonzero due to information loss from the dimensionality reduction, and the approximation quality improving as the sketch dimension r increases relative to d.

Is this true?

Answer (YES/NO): NO